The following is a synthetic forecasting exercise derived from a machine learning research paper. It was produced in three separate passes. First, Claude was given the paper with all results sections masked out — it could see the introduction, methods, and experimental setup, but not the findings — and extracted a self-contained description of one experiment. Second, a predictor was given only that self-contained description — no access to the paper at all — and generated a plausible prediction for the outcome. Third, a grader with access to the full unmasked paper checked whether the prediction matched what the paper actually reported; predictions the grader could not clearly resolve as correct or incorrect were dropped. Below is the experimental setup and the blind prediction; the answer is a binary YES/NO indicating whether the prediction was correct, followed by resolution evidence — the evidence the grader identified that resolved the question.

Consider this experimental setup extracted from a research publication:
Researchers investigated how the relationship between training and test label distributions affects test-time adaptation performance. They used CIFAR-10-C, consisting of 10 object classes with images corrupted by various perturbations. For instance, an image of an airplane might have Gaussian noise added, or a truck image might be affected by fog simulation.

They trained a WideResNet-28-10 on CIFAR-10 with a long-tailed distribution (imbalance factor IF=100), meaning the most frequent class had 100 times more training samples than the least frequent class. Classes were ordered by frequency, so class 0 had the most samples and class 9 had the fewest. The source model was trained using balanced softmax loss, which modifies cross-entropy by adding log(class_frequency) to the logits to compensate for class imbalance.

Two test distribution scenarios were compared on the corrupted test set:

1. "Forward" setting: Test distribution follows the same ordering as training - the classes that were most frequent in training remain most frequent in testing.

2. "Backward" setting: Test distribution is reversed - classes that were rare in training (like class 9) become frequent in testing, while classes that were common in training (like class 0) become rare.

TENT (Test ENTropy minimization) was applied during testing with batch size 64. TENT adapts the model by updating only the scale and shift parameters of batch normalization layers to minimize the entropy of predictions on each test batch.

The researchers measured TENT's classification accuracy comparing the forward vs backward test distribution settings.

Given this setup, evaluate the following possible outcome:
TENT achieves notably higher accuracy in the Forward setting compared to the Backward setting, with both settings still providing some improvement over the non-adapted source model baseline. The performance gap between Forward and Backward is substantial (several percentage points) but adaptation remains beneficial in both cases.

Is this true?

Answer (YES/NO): NO